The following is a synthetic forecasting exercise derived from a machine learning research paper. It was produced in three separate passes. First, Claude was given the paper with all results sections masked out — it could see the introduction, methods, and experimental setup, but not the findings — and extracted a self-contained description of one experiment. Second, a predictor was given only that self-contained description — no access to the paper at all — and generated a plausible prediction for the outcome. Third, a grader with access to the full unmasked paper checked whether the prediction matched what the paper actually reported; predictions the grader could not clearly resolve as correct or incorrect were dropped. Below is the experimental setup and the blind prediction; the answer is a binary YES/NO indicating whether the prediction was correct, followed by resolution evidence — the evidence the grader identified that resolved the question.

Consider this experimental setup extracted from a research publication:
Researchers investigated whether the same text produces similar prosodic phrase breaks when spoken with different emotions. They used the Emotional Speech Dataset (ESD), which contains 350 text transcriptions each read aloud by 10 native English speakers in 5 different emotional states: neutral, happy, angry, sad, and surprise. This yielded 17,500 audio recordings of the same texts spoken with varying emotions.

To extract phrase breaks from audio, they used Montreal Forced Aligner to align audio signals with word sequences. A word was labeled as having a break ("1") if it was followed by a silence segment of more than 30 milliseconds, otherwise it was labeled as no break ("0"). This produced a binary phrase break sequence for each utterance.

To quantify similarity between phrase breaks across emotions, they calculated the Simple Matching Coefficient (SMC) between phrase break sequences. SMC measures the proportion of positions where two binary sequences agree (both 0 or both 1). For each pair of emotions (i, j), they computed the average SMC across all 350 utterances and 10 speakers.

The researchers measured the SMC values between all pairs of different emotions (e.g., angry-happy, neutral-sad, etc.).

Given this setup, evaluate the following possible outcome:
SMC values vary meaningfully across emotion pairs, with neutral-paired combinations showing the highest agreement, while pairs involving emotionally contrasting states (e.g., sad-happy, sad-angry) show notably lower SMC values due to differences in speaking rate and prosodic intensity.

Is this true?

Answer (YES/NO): NO